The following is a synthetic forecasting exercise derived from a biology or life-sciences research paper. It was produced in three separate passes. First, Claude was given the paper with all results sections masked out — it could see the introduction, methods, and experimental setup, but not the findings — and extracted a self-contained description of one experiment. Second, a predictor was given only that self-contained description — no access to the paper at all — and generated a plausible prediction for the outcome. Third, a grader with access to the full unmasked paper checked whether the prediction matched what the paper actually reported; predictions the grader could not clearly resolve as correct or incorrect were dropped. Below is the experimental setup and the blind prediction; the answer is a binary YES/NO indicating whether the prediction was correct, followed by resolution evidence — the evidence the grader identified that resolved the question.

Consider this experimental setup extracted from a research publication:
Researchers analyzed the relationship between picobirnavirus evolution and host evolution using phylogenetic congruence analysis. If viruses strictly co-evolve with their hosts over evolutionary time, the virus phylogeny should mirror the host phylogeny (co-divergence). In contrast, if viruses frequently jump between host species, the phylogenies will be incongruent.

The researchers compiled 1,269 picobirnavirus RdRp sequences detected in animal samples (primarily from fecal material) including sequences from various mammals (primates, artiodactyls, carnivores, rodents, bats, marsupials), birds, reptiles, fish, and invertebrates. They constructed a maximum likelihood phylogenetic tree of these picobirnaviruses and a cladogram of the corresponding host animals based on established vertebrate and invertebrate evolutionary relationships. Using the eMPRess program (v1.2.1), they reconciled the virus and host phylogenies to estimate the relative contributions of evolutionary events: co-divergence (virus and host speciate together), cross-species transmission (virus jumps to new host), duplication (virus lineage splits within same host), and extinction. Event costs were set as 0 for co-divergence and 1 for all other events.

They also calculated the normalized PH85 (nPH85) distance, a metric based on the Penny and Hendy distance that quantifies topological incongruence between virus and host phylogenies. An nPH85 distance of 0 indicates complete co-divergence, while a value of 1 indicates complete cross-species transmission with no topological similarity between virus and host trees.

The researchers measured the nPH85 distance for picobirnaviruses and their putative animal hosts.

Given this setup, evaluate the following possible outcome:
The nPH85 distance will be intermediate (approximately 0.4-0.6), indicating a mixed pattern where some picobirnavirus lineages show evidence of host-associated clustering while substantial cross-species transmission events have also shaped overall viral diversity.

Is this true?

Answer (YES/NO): NO